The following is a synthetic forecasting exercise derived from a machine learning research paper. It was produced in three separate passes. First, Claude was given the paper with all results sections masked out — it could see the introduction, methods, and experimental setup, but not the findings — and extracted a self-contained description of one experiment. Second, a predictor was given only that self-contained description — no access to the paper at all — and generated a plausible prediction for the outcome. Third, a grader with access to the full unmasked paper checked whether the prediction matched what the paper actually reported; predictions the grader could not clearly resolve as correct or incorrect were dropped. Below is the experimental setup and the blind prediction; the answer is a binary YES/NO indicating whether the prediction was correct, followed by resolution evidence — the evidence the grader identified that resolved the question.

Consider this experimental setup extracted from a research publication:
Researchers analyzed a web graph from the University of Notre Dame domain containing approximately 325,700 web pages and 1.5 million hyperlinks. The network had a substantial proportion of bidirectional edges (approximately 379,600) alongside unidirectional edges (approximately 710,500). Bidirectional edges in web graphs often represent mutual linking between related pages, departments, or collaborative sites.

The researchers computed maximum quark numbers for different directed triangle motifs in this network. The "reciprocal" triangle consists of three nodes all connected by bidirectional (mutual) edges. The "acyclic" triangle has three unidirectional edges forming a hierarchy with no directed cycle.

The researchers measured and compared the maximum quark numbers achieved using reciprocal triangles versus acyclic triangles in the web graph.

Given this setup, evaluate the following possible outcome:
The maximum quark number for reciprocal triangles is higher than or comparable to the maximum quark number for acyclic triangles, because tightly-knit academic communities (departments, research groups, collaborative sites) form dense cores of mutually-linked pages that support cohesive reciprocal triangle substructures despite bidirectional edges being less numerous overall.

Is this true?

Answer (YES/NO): YES